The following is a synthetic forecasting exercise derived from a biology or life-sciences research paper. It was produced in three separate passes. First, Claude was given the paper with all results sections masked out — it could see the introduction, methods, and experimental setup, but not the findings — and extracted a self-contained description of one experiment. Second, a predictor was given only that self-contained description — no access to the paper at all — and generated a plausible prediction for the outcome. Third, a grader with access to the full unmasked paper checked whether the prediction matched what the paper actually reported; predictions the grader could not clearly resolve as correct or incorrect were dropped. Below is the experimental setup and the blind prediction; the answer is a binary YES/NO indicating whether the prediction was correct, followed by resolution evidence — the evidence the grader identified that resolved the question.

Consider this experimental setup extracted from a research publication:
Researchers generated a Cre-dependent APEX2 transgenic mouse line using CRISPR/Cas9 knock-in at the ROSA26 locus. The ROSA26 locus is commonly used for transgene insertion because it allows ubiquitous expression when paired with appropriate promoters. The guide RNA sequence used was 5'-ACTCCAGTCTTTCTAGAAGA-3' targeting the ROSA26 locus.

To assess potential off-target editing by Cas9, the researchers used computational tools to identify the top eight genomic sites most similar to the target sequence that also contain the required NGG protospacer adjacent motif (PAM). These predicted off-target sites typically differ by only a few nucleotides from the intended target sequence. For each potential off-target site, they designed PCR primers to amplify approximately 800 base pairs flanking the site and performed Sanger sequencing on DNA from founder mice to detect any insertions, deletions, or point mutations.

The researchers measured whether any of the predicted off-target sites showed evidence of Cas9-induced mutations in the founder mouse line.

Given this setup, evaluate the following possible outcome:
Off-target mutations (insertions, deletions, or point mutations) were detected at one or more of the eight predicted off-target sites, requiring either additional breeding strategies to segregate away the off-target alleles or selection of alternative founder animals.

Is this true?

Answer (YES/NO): NO